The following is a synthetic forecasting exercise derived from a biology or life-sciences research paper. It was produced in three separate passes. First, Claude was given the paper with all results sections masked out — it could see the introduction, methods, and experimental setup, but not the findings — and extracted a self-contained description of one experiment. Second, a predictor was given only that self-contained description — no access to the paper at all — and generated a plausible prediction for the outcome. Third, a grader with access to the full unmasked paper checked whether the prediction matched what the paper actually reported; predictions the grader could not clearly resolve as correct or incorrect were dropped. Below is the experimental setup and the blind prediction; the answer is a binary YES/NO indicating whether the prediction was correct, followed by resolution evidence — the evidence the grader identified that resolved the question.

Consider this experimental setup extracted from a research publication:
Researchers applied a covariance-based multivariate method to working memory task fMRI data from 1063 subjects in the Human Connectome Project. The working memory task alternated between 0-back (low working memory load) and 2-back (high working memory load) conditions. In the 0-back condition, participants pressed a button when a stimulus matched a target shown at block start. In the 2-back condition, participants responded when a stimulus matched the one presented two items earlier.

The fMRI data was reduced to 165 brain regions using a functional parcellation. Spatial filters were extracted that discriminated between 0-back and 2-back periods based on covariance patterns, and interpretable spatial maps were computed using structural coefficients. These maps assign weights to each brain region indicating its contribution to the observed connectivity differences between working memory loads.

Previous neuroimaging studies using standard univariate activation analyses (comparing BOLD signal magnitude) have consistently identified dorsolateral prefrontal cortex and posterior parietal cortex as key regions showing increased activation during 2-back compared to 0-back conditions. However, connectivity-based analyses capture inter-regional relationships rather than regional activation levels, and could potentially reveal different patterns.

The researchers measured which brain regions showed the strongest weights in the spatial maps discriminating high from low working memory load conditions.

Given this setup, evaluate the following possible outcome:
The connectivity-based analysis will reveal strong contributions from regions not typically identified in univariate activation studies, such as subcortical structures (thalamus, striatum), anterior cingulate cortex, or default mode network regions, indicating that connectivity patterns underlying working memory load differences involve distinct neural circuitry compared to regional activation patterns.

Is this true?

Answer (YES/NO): YES